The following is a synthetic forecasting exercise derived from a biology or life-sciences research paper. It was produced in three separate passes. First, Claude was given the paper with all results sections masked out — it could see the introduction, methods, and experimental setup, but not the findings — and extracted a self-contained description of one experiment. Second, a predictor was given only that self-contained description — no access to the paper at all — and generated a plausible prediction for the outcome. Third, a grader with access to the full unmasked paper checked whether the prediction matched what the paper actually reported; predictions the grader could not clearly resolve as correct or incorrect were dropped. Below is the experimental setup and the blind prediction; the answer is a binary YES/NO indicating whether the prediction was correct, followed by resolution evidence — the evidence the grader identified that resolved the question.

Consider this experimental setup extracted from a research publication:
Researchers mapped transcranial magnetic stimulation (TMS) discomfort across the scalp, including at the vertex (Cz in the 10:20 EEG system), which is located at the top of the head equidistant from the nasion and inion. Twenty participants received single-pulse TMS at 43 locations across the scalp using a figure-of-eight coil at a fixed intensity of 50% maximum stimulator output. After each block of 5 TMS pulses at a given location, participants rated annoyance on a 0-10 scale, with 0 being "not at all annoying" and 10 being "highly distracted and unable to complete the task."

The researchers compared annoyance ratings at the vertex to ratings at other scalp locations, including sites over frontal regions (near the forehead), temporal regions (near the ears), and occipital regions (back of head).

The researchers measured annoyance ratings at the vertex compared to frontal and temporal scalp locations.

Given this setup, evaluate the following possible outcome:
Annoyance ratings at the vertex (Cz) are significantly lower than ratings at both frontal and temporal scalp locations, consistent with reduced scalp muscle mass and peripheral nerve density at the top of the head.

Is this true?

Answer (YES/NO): YES